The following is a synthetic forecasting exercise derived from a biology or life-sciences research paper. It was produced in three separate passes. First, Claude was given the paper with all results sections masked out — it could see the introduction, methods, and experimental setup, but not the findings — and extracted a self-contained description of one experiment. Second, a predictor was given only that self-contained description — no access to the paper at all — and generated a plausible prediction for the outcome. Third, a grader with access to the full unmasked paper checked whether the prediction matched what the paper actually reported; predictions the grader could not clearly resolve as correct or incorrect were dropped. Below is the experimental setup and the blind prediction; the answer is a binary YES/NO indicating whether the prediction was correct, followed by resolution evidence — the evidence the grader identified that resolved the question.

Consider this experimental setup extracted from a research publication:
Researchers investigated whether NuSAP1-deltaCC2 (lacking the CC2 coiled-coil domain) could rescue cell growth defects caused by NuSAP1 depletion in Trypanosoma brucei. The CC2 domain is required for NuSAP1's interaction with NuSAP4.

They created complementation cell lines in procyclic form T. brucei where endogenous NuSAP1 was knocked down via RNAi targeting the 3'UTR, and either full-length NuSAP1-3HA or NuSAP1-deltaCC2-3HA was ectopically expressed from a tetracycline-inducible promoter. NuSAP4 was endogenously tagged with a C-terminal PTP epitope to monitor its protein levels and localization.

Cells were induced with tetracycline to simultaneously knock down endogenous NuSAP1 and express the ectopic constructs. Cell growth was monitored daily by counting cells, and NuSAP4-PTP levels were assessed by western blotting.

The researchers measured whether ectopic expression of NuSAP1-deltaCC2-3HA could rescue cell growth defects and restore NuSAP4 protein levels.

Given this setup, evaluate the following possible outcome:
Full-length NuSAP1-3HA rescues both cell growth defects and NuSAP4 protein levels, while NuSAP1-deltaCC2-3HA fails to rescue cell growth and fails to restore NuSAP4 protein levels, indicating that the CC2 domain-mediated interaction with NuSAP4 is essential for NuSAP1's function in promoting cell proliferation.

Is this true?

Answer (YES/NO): NO